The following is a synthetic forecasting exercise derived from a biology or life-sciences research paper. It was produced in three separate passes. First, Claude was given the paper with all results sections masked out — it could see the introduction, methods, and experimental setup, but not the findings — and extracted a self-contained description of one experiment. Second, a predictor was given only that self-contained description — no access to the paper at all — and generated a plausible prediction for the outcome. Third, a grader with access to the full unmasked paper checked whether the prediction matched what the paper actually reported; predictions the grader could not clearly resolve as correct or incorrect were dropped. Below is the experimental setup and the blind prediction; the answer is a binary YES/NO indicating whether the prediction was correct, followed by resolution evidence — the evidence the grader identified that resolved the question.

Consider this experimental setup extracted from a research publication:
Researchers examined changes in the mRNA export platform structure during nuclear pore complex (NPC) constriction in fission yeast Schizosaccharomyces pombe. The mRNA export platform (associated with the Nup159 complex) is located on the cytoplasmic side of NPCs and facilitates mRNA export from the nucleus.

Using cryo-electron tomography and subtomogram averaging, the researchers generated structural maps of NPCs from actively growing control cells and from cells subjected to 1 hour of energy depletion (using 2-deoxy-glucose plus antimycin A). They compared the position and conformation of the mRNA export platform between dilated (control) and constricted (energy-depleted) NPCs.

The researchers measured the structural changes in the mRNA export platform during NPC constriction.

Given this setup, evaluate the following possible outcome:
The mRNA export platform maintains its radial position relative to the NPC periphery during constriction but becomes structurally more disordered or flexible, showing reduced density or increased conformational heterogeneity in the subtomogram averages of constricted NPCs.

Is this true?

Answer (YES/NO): NO